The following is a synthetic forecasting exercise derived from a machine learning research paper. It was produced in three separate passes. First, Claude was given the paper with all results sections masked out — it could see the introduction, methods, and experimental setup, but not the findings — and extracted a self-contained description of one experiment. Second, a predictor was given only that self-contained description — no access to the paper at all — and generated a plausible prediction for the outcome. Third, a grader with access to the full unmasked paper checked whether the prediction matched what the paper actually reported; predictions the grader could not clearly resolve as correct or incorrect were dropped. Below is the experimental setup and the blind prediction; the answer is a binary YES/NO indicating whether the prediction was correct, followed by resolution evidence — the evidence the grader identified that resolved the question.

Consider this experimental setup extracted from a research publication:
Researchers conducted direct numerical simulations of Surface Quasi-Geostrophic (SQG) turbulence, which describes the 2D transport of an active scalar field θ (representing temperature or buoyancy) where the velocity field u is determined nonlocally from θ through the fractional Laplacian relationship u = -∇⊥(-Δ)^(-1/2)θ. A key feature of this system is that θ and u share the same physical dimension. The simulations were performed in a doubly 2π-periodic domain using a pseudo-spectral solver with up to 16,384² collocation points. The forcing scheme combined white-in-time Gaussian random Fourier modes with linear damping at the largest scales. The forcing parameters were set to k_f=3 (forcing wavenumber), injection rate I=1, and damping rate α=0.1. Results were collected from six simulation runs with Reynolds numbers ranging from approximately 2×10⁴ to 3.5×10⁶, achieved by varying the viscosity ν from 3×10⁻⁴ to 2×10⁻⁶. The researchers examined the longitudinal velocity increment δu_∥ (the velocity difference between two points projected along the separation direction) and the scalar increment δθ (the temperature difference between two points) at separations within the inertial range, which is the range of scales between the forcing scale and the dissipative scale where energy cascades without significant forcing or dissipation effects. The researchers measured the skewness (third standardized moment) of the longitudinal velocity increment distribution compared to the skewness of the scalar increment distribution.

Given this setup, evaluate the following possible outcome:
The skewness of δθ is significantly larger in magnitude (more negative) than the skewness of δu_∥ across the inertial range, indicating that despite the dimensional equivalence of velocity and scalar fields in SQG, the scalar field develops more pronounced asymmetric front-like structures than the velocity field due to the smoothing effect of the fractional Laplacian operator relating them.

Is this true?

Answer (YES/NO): NO